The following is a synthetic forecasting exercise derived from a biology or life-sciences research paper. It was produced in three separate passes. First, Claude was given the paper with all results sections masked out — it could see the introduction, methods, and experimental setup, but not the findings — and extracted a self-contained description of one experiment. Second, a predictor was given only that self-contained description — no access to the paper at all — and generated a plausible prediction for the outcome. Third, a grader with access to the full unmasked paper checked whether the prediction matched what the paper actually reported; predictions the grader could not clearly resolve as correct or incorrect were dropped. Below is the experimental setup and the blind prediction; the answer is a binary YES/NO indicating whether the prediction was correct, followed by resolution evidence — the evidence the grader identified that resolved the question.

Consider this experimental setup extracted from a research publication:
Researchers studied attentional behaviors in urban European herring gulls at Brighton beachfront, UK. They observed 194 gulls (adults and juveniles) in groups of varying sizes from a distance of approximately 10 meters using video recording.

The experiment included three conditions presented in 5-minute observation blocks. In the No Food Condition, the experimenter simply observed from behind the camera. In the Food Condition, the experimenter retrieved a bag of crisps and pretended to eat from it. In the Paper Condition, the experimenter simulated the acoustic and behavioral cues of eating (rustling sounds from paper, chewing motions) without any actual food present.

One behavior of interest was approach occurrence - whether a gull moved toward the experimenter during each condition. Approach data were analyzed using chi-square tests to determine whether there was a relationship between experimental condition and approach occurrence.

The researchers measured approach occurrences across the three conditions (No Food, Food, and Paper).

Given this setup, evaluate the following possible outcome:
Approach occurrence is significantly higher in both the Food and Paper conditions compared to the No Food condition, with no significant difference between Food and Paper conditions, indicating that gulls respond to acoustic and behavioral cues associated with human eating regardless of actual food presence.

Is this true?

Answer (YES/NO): NO